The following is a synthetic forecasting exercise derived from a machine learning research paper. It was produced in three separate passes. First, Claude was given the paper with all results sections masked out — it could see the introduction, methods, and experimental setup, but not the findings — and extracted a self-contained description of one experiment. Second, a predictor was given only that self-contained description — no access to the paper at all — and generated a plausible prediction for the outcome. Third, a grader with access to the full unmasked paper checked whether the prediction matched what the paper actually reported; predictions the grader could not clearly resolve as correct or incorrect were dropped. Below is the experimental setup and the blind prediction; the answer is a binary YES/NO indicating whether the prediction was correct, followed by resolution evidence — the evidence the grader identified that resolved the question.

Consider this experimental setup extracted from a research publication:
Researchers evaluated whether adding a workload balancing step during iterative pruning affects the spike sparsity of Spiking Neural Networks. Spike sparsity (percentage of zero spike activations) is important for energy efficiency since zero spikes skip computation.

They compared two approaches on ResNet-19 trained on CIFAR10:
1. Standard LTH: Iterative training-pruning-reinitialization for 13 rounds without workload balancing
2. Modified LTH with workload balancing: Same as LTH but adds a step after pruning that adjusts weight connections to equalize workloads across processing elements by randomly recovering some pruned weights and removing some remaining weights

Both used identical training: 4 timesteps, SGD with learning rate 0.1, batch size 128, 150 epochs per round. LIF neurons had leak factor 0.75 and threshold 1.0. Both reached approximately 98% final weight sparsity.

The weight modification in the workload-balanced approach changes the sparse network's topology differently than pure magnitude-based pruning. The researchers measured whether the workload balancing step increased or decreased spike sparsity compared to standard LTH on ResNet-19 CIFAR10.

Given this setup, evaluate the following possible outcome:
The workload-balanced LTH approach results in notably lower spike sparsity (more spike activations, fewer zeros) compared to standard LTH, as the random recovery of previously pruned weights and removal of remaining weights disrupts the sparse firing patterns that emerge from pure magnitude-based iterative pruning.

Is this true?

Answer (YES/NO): NO